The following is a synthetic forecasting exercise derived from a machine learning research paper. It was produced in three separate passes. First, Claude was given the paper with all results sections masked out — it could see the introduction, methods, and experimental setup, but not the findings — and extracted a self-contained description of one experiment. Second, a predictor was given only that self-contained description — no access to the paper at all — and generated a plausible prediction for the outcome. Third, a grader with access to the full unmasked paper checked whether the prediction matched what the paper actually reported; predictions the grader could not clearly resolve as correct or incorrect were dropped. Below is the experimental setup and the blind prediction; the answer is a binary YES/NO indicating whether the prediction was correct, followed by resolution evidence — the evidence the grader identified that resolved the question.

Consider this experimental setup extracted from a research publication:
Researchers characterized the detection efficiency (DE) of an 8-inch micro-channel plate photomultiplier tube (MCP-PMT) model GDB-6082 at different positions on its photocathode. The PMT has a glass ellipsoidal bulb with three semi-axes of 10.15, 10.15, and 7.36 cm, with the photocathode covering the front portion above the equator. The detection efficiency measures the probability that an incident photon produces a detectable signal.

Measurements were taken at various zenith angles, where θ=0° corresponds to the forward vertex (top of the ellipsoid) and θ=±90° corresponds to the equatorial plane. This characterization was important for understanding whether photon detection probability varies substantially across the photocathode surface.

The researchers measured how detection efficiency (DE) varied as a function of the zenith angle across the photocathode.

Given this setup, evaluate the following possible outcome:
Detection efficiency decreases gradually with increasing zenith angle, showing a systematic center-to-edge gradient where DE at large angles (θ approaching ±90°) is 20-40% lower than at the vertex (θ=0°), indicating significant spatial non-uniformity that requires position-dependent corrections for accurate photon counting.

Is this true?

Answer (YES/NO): NO